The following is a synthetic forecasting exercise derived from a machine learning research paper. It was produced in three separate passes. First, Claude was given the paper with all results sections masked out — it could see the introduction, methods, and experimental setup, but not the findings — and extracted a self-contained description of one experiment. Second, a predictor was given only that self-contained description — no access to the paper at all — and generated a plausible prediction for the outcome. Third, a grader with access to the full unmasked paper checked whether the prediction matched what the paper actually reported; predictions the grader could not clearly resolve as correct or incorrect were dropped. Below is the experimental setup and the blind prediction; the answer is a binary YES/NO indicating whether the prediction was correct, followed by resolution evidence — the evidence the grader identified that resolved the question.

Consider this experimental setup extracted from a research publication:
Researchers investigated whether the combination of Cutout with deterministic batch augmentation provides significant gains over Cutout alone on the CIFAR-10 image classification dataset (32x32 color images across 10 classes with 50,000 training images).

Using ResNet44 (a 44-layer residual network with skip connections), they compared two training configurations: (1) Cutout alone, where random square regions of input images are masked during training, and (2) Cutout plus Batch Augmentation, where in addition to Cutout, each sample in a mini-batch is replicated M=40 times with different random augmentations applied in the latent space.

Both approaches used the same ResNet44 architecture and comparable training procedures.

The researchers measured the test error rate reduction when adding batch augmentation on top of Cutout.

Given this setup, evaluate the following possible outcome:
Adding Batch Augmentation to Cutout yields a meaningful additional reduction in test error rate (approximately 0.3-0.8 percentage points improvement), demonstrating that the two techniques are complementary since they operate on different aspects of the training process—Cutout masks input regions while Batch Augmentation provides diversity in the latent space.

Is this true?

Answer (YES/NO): NO